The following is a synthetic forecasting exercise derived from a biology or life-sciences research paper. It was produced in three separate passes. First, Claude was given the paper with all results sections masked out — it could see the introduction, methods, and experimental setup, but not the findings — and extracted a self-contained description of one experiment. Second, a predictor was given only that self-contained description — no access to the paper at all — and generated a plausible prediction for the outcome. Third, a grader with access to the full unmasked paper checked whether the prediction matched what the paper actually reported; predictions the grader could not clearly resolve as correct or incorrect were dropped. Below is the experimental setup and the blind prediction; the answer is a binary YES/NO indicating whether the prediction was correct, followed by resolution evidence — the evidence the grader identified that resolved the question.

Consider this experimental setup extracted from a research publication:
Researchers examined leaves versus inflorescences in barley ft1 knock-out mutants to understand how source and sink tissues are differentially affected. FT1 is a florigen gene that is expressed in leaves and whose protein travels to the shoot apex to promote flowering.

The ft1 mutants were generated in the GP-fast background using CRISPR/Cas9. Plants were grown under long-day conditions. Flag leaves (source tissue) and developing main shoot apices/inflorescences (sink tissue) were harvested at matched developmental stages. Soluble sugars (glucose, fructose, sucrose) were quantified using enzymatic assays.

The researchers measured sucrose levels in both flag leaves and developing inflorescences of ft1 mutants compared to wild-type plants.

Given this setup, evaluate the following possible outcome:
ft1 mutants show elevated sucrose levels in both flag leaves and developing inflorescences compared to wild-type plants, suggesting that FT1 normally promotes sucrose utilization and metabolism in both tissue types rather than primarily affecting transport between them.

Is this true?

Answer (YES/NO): NO